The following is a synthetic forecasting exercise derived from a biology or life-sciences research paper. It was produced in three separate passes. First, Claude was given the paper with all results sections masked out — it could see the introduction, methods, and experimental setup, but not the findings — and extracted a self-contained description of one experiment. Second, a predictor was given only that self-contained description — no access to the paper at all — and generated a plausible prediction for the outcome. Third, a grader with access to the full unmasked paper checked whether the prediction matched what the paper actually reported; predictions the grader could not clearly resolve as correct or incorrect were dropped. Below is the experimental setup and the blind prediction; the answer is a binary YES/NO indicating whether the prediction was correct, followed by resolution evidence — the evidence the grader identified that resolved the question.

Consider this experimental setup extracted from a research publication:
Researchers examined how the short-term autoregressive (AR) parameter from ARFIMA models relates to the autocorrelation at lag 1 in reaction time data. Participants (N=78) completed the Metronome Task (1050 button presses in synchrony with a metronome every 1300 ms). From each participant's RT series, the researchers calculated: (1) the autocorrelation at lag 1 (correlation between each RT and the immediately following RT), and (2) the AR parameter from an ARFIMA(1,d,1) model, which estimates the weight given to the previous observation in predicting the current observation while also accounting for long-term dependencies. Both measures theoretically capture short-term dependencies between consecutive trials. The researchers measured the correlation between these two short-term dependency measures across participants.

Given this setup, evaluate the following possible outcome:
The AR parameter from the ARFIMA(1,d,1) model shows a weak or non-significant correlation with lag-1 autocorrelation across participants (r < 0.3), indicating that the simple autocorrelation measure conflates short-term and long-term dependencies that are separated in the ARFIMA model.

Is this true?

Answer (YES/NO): YES